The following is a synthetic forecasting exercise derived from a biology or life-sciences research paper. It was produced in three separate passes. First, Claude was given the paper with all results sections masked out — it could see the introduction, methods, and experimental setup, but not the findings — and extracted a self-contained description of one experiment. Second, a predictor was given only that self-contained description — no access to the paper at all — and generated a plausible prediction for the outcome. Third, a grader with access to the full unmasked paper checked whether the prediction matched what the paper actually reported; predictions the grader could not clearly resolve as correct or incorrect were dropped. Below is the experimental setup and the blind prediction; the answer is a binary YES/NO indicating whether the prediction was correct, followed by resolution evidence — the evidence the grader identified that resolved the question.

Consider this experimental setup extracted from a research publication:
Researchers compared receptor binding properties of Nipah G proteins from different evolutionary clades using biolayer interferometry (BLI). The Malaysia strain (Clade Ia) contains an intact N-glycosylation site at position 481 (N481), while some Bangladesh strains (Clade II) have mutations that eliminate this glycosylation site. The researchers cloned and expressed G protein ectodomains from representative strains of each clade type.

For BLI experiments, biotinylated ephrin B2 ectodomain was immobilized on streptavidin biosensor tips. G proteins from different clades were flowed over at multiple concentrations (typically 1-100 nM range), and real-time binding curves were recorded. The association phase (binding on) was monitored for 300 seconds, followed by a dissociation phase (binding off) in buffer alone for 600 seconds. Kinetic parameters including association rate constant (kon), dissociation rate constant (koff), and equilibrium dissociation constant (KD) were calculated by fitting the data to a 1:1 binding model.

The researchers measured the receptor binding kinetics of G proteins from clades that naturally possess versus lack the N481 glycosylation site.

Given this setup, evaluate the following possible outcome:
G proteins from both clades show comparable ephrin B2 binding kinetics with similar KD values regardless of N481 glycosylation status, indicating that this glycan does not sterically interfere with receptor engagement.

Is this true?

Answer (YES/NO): YES